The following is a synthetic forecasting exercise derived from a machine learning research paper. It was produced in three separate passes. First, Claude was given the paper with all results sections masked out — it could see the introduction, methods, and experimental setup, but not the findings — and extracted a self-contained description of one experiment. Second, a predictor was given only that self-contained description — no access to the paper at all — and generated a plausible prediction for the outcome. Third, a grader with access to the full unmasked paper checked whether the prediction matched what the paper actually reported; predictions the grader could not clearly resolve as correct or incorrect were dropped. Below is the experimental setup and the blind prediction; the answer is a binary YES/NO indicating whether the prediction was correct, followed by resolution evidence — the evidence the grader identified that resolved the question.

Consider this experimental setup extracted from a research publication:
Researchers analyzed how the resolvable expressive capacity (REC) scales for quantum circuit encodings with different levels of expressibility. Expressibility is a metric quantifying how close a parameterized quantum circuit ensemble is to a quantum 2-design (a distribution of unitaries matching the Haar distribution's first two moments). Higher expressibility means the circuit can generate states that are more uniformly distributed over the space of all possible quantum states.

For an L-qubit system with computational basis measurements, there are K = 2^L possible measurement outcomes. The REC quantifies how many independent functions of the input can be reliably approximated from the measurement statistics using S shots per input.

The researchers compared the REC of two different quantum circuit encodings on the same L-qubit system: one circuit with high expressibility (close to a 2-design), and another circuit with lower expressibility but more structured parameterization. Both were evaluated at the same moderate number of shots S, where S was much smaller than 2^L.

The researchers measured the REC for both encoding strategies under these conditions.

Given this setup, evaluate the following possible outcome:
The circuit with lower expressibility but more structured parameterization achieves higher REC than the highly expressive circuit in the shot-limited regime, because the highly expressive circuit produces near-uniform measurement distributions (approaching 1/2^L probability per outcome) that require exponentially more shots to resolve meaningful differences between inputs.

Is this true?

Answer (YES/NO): YES